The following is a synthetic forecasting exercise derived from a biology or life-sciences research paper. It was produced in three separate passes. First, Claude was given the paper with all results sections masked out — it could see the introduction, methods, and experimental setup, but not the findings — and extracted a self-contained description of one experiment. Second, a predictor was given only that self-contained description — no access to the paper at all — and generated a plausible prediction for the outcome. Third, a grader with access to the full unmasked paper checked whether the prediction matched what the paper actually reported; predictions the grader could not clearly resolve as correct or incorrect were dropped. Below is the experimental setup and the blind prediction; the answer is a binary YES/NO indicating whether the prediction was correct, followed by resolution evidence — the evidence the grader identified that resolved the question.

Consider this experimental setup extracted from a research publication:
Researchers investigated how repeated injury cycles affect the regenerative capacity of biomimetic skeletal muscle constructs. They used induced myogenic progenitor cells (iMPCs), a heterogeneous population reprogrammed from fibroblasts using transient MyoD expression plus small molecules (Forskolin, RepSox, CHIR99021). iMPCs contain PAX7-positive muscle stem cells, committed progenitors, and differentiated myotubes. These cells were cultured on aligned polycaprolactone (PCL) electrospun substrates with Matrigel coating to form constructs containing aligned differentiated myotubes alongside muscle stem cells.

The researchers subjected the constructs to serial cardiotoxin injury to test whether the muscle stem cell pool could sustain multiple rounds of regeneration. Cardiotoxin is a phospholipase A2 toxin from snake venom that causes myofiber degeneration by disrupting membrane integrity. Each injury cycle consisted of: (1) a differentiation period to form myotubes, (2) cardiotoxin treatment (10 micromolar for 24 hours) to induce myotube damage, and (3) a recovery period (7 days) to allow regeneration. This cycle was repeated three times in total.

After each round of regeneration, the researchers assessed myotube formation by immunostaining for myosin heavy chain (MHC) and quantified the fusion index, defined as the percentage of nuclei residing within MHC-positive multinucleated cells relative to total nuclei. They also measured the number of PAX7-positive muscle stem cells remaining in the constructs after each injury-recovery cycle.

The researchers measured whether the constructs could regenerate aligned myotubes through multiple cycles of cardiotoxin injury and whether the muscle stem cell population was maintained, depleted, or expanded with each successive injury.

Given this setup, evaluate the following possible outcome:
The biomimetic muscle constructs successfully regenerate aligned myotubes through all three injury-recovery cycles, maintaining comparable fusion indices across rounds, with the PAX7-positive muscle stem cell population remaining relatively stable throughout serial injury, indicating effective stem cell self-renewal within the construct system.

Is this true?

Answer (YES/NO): NO